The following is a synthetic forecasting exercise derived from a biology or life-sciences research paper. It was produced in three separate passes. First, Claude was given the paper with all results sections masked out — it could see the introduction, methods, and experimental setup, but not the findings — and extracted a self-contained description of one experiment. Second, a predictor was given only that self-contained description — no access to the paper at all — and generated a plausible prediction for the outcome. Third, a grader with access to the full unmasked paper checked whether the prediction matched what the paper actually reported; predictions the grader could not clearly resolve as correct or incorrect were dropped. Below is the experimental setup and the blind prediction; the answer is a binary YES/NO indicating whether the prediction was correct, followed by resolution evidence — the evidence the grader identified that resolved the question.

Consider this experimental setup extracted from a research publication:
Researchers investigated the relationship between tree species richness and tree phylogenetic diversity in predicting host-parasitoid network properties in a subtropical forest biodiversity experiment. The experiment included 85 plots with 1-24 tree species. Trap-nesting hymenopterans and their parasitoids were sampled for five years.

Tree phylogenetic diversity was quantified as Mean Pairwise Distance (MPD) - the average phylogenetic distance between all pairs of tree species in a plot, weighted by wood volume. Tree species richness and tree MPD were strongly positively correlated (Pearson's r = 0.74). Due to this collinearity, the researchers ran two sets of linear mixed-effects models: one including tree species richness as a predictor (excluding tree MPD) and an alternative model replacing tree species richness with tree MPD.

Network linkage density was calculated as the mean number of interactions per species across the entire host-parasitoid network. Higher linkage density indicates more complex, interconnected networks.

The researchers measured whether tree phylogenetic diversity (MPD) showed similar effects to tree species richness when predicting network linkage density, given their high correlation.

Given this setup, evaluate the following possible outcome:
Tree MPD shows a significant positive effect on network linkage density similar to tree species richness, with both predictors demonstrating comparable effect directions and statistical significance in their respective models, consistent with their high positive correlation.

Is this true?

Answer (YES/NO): YES